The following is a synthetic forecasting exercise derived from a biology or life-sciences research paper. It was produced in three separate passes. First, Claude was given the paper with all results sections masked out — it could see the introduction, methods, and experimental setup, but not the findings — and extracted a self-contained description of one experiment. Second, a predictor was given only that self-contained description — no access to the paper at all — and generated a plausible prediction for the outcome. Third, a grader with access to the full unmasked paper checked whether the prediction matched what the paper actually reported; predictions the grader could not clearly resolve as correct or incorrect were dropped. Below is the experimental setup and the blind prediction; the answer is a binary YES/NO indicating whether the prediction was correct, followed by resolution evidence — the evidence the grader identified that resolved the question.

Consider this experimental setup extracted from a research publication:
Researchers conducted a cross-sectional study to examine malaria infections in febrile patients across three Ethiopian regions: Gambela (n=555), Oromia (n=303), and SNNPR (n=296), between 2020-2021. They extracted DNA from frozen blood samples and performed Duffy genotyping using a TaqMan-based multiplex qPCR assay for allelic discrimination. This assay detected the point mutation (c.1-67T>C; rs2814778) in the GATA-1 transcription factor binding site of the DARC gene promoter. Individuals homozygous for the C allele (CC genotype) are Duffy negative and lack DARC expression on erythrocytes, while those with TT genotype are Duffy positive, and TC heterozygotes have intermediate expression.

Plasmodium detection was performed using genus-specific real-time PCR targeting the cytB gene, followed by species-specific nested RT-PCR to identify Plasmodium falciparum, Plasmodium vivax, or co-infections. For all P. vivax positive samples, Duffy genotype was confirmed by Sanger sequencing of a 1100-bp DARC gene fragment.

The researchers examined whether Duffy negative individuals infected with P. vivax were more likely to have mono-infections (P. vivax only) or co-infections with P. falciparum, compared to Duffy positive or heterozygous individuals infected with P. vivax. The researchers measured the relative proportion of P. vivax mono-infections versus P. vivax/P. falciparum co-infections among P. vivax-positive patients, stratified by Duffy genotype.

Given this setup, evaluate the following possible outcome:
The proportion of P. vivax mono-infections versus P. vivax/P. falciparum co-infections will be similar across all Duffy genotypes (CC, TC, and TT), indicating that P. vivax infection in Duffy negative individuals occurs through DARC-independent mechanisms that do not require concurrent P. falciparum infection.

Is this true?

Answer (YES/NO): NO